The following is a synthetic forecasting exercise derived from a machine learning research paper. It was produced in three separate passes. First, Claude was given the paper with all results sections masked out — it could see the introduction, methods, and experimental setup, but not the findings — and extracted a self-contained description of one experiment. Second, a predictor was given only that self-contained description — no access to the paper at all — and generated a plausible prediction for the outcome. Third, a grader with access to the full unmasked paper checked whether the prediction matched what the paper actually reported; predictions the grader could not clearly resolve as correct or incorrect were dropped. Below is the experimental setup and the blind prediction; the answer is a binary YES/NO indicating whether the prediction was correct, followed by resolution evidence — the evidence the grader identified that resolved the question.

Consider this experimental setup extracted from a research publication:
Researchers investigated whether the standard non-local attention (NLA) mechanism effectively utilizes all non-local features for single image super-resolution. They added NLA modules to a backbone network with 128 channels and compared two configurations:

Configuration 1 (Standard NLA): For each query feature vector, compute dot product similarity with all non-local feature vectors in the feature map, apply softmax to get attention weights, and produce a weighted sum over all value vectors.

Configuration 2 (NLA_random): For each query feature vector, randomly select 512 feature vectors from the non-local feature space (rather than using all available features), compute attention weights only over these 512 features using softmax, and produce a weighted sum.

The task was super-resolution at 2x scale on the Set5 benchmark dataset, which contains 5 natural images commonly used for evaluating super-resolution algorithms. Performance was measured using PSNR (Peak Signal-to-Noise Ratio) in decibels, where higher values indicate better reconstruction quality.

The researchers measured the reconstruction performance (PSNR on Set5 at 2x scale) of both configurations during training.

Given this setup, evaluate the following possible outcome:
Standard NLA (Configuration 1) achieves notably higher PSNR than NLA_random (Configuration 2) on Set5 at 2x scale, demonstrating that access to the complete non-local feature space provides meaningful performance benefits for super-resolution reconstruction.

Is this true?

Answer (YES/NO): NO